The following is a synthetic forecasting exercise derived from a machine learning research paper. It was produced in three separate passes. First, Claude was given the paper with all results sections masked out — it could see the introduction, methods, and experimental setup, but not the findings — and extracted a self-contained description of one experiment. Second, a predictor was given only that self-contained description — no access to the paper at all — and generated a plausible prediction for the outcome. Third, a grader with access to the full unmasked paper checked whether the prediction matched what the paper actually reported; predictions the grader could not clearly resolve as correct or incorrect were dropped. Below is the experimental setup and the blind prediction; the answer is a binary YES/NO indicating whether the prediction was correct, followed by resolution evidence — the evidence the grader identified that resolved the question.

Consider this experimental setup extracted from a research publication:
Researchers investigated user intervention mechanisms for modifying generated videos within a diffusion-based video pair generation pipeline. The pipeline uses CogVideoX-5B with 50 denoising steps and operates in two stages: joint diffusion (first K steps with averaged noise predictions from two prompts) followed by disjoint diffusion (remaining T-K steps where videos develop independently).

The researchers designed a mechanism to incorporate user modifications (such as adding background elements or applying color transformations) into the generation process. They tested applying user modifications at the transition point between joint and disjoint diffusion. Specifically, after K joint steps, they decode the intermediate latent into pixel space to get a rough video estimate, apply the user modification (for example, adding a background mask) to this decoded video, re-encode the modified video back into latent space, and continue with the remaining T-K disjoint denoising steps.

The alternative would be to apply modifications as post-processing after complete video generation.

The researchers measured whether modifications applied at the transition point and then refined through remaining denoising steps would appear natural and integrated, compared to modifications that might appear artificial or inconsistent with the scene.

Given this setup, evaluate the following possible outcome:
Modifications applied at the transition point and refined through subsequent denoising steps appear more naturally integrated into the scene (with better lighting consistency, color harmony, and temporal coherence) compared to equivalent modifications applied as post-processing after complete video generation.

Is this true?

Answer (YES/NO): YES